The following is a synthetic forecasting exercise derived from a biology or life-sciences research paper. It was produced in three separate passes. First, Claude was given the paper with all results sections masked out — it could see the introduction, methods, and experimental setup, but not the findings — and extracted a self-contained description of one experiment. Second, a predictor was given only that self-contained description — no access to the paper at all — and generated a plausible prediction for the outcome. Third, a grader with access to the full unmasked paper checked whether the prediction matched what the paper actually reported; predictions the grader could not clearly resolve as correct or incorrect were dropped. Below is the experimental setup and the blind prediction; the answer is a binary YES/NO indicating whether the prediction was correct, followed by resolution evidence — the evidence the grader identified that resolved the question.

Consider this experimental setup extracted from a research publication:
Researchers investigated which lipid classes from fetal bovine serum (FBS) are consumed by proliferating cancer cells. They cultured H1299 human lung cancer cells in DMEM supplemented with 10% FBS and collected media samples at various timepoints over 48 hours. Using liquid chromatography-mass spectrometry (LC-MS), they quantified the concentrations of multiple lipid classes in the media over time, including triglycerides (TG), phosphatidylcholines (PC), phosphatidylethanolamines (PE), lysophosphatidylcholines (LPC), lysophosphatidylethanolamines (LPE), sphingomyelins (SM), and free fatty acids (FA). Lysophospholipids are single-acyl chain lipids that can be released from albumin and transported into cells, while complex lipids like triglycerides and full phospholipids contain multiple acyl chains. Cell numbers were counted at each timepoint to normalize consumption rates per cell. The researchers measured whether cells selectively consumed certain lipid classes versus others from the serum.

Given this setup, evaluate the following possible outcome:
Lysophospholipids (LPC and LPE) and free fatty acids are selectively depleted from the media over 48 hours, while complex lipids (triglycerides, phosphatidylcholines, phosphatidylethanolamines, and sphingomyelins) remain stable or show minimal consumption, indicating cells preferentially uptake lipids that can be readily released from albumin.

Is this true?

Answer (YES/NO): YES